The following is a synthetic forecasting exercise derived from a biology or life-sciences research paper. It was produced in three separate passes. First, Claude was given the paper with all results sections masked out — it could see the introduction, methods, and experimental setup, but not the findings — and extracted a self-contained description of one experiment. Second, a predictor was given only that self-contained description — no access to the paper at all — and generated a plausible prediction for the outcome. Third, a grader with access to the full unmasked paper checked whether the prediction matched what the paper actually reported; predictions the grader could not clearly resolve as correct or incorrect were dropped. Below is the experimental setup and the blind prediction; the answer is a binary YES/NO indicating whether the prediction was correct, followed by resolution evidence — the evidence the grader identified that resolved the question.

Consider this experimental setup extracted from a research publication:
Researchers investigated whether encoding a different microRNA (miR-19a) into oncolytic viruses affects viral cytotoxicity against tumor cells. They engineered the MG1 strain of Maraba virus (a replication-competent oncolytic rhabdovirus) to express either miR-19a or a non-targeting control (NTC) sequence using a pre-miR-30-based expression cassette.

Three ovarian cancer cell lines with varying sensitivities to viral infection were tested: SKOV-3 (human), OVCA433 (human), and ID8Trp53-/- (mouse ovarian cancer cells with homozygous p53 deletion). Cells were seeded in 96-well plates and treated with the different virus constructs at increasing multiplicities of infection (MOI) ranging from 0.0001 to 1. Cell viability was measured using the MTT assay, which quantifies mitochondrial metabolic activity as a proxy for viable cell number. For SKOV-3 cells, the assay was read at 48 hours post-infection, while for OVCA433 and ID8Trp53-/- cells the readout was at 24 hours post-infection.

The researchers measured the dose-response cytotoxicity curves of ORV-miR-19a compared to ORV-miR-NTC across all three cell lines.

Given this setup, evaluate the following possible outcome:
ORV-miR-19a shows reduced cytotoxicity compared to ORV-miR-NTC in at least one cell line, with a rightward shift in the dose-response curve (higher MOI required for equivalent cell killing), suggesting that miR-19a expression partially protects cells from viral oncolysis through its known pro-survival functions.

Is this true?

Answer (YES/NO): NO